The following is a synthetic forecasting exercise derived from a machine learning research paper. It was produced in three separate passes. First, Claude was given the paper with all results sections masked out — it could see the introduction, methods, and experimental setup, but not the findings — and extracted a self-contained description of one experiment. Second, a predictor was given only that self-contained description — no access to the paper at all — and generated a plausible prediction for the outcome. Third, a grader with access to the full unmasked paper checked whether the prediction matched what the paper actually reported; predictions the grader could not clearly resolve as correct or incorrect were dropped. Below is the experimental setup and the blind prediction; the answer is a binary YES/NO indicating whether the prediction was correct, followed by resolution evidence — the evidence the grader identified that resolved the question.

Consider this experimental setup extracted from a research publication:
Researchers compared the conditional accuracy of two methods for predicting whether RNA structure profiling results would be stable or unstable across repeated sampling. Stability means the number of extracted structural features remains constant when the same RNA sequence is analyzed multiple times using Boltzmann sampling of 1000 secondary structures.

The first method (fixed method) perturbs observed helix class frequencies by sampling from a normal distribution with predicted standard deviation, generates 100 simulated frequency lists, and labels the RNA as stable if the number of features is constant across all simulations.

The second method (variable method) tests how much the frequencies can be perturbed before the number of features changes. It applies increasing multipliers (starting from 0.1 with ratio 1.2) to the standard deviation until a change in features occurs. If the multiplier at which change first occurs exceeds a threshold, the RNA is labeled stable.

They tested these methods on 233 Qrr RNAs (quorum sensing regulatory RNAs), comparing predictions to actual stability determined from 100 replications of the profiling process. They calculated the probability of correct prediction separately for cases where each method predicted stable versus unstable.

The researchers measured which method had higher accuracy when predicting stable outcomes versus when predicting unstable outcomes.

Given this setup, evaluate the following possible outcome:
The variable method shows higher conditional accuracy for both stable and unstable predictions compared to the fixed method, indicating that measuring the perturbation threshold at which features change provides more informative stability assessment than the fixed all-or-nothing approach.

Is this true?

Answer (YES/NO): NO